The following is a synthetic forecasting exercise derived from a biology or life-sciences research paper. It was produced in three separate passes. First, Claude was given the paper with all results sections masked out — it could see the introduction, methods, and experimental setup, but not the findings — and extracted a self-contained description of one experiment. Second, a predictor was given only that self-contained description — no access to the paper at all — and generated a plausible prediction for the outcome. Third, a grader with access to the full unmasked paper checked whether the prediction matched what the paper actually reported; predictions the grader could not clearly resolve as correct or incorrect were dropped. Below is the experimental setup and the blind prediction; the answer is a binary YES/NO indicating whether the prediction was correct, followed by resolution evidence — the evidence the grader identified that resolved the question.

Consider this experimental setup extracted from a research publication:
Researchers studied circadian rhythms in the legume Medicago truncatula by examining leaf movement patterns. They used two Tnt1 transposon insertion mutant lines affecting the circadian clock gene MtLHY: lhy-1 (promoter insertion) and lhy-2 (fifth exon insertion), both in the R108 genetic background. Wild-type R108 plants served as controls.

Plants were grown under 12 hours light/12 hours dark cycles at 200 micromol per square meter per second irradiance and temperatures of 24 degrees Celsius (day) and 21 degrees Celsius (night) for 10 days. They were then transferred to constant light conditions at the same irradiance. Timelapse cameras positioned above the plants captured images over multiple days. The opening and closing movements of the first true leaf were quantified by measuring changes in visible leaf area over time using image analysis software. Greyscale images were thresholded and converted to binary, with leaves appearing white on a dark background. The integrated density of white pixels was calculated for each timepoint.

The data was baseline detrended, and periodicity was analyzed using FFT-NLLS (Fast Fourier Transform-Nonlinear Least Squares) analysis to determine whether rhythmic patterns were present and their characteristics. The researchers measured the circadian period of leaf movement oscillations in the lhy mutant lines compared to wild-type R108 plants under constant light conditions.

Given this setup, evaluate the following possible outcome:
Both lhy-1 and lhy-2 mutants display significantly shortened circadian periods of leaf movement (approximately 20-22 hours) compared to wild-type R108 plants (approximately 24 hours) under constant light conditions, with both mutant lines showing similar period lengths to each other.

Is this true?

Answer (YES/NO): NO